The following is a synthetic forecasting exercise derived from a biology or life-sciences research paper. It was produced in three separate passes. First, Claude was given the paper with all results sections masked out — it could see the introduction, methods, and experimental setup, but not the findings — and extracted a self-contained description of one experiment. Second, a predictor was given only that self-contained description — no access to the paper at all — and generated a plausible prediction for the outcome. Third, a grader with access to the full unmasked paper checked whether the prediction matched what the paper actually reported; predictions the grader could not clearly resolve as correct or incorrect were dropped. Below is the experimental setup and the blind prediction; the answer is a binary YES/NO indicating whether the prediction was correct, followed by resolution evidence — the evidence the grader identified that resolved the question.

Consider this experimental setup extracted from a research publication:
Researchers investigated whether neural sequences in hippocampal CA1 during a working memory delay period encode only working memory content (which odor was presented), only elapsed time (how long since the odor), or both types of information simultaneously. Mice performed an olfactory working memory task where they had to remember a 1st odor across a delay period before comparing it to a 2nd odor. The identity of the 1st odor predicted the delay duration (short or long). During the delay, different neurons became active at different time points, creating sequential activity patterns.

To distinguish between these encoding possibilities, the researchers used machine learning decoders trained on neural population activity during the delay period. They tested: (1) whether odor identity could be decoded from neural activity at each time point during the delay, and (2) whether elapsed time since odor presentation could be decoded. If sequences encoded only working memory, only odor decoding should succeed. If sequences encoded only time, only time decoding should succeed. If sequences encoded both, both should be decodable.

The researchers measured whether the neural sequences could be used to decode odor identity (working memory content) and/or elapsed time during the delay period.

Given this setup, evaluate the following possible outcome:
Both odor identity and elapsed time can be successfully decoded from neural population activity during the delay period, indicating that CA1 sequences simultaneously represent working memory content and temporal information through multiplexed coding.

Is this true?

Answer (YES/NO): YES